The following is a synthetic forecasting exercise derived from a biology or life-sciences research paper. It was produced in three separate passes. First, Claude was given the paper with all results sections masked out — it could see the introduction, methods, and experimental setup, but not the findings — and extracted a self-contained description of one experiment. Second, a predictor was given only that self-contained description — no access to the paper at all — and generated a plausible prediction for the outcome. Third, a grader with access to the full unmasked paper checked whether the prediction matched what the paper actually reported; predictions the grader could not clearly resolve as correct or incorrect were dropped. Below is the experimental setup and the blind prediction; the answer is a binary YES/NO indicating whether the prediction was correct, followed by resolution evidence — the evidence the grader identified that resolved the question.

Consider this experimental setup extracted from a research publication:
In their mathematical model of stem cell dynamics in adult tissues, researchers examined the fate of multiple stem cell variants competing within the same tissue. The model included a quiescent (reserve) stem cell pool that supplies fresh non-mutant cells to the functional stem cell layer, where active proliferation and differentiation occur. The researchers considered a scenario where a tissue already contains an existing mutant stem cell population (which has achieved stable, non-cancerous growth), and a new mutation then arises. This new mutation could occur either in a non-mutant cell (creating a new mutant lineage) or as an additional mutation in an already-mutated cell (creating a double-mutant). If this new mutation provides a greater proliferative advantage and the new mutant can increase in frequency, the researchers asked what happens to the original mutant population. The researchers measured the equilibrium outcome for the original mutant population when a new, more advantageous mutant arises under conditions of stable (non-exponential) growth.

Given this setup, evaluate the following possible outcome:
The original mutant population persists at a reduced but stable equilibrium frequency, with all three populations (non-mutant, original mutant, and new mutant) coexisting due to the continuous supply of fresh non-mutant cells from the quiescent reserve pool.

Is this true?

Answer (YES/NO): NO